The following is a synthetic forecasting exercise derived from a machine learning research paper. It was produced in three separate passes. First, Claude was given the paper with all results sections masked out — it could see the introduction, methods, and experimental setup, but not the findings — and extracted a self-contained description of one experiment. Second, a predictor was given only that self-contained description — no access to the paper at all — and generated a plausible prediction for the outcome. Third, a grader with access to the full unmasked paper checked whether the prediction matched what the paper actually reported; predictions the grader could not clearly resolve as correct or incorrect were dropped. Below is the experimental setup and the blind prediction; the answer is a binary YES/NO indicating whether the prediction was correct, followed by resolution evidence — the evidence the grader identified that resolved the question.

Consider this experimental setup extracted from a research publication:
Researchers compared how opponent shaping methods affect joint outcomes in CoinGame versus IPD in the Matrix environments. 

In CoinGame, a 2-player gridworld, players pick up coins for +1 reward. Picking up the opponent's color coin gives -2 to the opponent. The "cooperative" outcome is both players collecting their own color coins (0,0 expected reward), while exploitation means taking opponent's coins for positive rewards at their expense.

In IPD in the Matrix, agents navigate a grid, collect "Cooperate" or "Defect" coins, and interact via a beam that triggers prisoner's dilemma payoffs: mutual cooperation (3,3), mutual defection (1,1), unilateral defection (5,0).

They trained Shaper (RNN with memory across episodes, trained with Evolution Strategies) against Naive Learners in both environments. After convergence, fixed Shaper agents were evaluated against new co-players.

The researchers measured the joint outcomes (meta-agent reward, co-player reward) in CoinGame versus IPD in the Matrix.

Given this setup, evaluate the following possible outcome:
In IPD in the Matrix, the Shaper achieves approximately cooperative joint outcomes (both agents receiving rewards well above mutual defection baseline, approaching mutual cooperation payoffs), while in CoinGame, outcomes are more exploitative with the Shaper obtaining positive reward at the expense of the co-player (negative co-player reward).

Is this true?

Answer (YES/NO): YES